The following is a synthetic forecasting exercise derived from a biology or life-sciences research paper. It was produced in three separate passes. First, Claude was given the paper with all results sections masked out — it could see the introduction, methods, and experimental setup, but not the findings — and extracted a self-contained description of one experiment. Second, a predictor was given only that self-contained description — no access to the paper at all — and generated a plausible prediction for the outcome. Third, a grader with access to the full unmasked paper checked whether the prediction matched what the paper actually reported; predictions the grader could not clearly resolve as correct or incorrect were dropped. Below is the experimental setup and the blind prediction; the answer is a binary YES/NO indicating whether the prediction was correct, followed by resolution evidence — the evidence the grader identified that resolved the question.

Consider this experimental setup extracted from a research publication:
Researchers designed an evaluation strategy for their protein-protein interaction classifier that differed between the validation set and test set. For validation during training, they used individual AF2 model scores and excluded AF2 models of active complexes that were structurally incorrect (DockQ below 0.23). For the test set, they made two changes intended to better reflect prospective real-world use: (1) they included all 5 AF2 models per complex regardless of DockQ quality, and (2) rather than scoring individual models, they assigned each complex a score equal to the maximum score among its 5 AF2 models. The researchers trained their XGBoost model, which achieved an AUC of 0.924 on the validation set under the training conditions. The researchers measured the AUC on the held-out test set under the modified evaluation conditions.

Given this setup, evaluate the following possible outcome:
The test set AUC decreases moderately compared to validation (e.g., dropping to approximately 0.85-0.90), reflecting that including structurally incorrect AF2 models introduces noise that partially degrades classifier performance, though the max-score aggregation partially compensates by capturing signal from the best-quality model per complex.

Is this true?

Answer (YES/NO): YES